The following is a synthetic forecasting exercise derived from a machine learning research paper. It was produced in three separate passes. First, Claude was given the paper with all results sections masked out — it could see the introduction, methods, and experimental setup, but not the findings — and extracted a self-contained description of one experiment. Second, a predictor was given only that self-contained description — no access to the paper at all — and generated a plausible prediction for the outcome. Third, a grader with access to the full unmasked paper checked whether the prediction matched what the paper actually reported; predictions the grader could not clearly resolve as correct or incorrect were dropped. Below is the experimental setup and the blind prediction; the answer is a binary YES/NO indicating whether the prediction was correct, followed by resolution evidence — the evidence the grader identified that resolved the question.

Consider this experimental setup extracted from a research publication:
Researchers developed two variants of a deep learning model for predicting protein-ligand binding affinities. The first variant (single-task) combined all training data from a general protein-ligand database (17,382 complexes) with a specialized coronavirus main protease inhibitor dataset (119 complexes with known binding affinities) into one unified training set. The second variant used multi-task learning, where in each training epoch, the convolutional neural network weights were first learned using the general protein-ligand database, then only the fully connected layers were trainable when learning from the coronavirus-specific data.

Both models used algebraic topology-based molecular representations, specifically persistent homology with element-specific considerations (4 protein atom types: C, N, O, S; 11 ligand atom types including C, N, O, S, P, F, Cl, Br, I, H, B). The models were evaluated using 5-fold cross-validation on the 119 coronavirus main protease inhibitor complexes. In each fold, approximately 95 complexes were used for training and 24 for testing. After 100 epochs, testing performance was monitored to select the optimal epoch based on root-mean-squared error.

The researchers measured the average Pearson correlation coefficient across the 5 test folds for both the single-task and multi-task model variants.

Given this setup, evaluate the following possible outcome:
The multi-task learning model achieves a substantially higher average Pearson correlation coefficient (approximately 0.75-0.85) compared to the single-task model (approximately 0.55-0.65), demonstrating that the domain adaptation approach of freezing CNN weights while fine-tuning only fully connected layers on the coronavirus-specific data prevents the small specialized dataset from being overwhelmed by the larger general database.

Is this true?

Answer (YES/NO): NO